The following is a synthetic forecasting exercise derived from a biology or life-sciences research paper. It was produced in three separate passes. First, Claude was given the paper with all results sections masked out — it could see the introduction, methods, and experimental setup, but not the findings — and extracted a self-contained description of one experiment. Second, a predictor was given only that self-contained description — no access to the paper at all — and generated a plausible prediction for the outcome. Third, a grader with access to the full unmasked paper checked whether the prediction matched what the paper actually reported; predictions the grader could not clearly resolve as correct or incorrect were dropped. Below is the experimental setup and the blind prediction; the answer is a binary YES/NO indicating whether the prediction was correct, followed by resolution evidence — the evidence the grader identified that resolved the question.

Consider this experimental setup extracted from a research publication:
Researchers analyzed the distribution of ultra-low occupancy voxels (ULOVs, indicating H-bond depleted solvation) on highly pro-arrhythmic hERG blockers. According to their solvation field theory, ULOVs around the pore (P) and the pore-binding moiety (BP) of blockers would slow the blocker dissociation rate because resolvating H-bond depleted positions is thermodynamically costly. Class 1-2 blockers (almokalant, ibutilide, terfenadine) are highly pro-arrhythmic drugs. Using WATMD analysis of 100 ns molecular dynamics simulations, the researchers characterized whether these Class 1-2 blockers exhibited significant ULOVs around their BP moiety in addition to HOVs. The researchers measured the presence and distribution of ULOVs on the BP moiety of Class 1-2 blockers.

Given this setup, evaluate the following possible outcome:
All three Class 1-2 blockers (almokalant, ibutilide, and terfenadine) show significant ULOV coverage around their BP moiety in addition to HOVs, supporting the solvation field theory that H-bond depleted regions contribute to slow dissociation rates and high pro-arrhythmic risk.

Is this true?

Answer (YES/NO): NO